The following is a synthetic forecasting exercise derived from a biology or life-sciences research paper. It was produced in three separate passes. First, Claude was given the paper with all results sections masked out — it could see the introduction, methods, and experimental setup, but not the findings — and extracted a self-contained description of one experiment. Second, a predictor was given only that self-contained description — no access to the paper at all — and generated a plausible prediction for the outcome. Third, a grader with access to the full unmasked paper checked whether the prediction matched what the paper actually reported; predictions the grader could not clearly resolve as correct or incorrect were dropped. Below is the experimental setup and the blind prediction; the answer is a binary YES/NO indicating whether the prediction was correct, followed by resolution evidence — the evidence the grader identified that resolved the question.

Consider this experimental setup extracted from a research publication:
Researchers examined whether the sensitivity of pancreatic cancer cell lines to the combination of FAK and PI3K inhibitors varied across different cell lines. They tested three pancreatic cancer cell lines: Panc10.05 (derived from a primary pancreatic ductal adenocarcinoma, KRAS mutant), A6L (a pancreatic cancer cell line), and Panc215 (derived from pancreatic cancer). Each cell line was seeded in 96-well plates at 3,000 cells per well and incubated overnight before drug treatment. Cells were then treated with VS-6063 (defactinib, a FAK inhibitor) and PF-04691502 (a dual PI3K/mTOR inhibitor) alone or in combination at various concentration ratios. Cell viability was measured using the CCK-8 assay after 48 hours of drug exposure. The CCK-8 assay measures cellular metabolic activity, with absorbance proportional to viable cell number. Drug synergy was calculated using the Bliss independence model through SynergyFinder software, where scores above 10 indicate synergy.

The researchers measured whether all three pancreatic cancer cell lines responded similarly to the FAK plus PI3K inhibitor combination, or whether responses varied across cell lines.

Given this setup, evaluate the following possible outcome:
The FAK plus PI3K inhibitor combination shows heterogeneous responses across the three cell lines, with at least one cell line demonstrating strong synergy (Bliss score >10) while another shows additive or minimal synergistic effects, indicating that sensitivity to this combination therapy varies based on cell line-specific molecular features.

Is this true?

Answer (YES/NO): NO